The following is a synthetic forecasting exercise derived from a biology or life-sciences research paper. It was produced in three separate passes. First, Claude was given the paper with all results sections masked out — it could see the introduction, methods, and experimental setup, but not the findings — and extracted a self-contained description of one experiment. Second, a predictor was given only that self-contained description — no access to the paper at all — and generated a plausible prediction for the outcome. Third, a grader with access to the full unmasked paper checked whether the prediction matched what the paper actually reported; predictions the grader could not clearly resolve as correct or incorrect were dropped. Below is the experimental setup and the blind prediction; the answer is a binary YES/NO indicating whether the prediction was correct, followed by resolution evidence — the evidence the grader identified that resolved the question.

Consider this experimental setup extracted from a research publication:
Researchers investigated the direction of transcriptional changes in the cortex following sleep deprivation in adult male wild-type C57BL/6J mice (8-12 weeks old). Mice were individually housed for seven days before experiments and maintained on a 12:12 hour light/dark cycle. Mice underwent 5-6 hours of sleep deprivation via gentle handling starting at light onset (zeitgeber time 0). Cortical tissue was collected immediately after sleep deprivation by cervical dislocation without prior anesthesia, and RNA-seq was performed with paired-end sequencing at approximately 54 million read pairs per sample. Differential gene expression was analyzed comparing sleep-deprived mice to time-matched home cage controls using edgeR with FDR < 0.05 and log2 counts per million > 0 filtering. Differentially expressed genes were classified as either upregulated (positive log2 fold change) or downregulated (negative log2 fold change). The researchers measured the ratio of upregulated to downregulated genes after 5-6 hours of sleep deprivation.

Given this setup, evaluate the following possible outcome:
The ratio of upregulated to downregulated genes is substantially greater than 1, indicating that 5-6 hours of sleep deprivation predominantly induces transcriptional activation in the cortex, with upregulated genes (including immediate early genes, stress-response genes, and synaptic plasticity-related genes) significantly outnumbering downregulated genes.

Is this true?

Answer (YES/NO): NO